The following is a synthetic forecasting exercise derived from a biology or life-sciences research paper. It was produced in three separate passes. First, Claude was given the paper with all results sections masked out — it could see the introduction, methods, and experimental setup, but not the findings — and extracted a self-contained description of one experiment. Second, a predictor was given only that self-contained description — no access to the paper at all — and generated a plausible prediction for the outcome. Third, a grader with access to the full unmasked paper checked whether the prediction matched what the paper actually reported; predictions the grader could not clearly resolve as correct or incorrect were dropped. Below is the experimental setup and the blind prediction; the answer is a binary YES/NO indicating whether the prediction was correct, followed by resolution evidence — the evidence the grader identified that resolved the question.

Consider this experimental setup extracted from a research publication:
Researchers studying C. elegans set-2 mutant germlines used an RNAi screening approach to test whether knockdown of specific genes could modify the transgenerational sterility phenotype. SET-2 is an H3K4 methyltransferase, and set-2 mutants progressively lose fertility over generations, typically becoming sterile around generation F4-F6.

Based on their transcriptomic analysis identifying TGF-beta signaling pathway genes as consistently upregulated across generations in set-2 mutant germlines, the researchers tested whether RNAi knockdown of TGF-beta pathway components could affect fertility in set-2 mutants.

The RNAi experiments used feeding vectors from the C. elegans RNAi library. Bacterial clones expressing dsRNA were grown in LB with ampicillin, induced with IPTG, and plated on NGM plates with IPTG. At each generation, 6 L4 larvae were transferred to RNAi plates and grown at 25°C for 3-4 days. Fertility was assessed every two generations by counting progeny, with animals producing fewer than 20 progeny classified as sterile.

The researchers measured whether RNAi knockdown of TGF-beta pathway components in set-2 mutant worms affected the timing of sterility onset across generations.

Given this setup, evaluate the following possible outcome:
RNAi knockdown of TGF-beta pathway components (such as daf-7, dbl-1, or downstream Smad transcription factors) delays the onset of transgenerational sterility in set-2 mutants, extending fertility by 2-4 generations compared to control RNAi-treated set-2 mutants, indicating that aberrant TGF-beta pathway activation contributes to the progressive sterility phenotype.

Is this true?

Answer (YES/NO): YES